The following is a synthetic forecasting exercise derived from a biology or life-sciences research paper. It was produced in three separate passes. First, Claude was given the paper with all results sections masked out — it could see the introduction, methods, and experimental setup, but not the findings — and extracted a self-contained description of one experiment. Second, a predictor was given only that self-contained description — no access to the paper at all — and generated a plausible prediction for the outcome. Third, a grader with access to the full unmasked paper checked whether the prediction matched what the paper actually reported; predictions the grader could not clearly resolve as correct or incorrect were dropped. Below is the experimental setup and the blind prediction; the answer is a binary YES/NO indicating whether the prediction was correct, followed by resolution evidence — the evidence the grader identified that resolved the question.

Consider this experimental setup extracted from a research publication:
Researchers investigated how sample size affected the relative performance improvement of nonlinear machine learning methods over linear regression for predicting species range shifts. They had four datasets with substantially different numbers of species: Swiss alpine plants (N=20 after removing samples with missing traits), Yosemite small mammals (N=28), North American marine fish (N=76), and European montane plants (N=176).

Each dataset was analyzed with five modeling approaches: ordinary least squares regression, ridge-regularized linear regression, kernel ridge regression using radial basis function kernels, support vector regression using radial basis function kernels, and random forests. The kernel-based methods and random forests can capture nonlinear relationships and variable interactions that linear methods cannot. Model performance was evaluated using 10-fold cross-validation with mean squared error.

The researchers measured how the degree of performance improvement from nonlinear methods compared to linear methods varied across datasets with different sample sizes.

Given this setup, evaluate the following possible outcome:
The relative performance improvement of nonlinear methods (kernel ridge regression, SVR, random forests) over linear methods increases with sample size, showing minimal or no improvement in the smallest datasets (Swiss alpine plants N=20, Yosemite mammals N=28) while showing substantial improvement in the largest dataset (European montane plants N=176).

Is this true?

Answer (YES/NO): NO